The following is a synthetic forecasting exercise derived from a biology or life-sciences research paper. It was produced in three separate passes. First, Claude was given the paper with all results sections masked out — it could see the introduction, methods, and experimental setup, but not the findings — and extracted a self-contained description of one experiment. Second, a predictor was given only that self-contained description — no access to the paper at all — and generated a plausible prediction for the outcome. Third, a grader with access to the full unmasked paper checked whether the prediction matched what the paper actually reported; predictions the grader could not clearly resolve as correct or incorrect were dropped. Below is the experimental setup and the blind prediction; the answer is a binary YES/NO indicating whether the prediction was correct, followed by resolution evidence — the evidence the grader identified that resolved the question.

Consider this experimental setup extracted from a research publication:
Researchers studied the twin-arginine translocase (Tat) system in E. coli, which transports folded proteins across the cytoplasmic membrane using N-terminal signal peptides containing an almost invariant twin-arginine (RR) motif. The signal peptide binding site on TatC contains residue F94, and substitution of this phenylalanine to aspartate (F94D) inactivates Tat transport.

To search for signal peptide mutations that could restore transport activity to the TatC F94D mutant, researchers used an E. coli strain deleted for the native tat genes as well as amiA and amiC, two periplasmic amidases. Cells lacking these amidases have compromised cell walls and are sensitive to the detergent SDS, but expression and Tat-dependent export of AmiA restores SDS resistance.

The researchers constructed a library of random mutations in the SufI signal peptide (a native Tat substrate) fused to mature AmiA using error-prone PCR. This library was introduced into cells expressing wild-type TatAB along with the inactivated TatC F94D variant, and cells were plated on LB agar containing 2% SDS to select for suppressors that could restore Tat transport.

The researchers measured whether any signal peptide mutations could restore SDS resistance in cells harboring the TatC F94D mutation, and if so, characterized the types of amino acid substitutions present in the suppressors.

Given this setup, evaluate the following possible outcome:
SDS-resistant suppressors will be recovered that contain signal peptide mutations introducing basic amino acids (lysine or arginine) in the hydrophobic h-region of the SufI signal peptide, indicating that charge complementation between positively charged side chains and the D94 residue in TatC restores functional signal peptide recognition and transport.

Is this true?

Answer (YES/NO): NO